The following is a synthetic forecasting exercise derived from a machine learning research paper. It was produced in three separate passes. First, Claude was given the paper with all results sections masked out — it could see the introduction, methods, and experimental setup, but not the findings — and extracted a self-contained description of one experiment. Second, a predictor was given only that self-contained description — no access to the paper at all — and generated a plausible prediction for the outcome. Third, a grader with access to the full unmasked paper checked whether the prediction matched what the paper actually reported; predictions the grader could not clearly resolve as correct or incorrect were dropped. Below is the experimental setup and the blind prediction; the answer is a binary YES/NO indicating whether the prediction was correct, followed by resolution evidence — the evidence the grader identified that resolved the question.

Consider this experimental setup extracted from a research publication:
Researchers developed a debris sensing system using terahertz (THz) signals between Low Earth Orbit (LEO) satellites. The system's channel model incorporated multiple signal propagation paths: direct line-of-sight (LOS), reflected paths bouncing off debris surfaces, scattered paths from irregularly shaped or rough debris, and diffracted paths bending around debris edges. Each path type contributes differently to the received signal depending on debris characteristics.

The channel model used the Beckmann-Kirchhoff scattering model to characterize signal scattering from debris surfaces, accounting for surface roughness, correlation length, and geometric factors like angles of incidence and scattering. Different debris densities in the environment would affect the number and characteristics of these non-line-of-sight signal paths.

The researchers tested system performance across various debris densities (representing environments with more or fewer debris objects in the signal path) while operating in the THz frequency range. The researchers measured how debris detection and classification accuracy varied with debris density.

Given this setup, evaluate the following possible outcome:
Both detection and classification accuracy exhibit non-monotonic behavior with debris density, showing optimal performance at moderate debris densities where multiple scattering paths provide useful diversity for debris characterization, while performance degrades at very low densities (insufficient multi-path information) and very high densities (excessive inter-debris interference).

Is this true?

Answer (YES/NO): NO